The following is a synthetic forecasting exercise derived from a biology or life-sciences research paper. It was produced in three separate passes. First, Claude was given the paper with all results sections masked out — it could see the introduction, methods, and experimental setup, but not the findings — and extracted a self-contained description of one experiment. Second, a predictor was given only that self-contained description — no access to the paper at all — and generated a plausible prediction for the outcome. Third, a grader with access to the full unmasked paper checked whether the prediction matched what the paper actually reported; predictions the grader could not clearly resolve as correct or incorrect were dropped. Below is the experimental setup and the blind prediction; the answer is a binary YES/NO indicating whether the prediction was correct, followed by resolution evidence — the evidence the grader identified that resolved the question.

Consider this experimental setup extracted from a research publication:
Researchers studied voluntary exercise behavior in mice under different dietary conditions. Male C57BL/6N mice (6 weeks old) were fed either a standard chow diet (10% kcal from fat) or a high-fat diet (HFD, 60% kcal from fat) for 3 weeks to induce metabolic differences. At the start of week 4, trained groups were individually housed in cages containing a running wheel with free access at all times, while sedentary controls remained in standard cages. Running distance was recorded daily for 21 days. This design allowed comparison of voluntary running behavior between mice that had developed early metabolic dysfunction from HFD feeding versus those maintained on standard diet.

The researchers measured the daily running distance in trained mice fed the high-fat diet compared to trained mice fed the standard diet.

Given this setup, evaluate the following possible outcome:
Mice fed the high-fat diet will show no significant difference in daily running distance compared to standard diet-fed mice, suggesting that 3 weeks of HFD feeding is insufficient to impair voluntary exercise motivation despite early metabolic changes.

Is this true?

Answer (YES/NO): YES